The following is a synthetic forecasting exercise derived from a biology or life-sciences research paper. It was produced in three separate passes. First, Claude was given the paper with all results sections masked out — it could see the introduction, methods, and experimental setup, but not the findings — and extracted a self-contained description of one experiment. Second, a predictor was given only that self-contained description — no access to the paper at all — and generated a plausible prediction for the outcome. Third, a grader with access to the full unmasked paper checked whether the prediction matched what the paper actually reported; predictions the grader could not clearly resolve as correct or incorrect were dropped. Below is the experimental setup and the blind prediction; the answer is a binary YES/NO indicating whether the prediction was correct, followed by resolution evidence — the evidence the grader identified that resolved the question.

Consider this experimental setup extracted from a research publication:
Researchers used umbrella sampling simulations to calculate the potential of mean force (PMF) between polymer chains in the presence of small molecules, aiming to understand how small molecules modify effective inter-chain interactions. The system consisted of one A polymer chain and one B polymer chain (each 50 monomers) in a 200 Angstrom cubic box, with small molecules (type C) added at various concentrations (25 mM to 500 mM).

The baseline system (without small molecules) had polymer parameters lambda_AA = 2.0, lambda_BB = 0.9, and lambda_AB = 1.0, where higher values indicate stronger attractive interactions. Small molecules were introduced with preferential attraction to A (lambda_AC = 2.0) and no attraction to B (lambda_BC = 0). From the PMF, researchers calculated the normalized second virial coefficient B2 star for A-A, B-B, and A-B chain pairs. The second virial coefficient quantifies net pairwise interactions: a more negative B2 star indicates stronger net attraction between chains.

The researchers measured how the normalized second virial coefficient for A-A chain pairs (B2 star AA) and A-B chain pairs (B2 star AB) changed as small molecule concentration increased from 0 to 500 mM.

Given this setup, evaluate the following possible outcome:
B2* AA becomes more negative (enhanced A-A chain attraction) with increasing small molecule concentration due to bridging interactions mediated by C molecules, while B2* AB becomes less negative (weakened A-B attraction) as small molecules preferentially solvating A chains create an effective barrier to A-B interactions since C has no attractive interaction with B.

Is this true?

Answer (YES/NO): NO